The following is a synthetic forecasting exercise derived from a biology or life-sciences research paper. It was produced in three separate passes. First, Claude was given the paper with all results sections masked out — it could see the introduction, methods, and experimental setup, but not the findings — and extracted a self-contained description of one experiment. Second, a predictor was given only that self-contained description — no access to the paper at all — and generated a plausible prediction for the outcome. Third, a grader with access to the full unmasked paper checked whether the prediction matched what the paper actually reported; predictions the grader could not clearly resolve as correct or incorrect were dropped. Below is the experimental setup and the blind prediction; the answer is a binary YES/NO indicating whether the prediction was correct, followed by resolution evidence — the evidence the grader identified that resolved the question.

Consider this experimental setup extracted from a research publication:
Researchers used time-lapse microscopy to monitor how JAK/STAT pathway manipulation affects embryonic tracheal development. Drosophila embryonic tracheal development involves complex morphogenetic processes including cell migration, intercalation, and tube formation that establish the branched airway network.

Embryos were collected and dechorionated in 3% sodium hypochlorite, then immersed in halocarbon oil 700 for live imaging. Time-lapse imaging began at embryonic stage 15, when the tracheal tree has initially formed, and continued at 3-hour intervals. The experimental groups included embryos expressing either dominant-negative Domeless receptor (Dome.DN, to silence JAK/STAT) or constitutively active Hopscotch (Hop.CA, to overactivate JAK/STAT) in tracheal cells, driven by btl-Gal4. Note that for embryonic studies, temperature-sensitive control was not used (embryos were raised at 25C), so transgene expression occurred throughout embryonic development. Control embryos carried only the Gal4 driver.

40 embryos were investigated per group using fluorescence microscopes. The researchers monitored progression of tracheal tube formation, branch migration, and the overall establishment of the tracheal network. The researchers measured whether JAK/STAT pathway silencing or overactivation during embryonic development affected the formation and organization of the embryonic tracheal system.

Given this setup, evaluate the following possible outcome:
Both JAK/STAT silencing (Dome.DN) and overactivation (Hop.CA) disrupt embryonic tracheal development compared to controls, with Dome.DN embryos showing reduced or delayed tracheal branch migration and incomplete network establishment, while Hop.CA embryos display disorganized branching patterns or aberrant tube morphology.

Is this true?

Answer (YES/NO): NO